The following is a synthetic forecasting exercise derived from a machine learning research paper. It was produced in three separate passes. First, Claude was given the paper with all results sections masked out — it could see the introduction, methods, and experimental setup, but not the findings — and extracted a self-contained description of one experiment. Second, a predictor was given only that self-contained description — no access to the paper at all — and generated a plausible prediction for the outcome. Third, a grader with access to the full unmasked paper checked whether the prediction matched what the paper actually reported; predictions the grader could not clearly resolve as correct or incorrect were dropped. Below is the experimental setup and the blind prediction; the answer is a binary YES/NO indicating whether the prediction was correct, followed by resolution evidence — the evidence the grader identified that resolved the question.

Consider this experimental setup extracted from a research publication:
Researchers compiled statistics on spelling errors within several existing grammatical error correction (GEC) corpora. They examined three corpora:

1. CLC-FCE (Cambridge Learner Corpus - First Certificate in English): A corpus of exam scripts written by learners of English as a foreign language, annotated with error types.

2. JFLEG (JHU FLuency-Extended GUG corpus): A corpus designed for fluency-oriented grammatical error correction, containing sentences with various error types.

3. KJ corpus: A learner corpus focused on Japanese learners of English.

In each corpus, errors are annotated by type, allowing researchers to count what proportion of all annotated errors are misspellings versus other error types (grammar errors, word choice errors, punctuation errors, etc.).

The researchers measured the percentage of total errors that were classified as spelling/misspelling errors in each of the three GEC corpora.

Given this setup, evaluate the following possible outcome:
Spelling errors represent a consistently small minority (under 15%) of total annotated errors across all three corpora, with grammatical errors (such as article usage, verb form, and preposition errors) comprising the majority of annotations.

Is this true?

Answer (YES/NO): NO